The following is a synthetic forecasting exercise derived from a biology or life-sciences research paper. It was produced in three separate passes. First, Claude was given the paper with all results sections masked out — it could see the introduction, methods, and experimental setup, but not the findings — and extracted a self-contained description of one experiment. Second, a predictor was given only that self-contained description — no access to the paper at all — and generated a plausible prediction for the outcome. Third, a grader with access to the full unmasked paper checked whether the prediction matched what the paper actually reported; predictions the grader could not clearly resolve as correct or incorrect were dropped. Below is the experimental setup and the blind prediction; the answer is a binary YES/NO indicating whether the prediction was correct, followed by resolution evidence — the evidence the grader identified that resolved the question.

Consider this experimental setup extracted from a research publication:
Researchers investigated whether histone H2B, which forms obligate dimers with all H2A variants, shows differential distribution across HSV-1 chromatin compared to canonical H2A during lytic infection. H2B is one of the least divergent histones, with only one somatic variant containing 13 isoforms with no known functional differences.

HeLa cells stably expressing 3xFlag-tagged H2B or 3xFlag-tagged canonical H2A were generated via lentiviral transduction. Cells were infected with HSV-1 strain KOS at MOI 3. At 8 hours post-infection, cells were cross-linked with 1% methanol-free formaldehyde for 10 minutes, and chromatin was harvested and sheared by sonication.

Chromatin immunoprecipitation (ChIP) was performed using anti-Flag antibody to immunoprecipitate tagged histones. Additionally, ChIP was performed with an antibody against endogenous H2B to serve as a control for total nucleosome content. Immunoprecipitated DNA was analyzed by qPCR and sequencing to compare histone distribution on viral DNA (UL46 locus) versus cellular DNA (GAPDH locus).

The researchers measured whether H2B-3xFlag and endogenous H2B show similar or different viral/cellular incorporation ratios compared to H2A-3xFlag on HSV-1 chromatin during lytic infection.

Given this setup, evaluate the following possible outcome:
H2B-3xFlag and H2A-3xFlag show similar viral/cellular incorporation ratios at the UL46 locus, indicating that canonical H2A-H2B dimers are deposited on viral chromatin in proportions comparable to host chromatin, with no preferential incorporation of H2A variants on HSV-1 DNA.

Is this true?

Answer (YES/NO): NO